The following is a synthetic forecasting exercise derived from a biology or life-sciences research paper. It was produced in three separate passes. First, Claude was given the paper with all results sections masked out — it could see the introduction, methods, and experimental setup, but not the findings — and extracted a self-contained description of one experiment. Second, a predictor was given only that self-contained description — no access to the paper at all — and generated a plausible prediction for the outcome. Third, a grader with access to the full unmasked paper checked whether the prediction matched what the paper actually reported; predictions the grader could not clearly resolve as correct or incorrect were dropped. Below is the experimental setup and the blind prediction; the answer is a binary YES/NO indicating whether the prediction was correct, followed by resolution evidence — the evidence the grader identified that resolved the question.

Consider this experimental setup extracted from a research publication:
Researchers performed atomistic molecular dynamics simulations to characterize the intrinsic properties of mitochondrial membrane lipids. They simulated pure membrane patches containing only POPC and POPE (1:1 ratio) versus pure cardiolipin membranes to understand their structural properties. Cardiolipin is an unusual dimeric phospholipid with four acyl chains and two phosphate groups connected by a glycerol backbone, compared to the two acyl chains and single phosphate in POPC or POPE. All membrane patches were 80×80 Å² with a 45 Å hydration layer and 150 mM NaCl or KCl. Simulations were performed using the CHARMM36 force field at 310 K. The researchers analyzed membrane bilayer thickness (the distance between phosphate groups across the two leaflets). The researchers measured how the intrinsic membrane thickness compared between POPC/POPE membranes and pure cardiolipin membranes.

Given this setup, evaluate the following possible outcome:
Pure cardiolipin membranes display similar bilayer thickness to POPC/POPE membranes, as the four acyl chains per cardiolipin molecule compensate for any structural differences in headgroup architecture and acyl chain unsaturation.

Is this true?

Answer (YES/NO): NO